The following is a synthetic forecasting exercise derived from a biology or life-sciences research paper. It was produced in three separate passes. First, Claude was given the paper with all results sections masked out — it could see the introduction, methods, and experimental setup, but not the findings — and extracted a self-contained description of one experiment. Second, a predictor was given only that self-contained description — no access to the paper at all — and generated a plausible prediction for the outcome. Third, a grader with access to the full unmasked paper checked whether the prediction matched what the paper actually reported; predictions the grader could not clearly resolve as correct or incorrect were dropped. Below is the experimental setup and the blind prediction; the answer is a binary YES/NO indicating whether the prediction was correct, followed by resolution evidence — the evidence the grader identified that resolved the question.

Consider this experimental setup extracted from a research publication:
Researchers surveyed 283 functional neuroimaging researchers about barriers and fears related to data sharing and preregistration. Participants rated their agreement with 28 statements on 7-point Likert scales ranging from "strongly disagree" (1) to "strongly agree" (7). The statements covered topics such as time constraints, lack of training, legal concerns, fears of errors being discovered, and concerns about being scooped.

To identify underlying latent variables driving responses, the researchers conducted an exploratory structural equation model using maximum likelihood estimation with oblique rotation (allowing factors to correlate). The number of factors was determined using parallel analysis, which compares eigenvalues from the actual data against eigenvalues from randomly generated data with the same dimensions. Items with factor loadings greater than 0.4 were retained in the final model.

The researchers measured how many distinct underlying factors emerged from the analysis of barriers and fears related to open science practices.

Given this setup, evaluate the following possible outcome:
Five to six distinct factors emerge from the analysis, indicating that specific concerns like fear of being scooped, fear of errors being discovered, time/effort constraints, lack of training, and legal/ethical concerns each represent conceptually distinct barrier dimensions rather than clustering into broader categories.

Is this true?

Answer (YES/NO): NO